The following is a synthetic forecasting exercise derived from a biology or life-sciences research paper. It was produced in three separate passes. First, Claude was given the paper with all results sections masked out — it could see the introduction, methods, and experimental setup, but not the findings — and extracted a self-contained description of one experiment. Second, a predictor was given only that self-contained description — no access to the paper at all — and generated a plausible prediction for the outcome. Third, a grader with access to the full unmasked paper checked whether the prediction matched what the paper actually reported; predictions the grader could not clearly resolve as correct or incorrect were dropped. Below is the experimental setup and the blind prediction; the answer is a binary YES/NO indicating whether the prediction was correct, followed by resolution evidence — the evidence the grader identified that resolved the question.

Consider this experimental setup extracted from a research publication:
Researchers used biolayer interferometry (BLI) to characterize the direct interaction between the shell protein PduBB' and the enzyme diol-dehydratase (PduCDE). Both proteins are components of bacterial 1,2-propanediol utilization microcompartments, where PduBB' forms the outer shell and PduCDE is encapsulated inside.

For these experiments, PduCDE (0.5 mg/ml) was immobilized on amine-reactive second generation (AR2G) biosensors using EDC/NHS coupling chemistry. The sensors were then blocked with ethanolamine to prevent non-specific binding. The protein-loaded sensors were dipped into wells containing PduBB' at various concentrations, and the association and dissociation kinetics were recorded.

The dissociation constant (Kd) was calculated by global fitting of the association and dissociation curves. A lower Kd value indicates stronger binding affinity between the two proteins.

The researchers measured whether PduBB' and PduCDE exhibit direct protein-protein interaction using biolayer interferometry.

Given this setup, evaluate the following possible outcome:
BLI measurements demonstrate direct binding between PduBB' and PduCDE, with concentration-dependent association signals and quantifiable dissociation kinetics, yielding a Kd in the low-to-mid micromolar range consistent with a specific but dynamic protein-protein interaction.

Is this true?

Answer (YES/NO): NO